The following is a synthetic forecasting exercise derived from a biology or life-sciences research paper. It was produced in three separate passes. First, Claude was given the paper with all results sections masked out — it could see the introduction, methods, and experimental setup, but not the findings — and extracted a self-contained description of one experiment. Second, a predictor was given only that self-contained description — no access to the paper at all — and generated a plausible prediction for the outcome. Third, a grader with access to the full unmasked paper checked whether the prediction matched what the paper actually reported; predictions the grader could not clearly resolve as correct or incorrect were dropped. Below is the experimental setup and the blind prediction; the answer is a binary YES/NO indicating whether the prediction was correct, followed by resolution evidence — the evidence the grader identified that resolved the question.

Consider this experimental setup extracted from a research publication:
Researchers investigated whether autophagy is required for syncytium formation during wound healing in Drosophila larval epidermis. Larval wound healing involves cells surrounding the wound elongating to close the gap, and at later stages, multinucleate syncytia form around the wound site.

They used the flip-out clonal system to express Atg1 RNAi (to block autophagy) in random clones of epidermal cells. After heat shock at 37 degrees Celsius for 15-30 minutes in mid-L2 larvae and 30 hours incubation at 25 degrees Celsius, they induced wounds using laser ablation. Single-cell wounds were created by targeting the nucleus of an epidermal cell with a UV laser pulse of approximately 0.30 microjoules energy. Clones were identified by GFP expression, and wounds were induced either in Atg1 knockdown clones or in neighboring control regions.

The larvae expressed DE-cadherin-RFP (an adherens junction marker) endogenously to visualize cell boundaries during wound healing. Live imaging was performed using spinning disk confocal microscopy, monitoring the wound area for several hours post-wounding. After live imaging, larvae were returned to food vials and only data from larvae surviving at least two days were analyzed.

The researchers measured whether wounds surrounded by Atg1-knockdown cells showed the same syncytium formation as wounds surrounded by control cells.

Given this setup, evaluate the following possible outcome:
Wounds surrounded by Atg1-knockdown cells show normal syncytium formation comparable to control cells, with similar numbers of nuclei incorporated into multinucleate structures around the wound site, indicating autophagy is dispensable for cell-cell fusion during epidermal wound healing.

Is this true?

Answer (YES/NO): NO